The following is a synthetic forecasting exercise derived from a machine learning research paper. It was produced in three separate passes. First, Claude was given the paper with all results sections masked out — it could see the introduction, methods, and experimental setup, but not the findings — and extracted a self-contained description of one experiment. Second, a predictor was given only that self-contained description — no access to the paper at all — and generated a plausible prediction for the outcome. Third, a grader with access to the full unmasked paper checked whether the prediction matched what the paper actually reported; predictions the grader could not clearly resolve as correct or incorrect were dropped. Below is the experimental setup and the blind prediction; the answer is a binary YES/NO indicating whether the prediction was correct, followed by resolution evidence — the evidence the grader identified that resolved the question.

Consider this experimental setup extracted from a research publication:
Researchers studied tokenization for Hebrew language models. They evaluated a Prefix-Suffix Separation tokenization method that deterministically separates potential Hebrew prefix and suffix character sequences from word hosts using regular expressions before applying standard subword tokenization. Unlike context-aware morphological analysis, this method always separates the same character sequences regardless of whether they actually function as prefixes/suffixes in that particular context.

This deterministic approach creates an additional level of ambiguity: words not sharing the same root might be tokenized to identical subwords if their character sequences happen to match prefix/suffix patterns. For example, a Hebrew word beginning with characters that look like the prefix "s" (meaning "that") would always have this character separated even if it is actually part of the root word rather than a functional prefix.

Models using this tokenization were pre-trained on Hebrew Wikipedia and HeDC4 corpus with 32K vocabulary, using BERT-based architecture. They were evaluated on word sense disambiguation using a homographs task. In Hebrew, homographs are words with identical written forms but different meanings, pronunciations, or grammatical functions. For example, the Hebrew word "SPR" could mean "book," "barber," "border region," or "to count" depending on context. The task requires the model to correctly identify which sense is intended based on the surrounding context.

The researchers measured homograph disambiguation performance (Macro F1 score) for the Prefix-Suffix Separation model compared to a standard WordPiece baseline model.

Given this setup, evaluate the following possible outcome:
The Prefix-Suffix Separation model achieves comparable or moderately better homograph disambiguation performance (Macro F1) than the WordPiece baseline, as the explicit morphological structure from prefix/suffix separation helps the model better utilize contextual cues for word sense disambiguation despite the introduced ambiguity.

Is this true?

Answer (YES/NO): NO